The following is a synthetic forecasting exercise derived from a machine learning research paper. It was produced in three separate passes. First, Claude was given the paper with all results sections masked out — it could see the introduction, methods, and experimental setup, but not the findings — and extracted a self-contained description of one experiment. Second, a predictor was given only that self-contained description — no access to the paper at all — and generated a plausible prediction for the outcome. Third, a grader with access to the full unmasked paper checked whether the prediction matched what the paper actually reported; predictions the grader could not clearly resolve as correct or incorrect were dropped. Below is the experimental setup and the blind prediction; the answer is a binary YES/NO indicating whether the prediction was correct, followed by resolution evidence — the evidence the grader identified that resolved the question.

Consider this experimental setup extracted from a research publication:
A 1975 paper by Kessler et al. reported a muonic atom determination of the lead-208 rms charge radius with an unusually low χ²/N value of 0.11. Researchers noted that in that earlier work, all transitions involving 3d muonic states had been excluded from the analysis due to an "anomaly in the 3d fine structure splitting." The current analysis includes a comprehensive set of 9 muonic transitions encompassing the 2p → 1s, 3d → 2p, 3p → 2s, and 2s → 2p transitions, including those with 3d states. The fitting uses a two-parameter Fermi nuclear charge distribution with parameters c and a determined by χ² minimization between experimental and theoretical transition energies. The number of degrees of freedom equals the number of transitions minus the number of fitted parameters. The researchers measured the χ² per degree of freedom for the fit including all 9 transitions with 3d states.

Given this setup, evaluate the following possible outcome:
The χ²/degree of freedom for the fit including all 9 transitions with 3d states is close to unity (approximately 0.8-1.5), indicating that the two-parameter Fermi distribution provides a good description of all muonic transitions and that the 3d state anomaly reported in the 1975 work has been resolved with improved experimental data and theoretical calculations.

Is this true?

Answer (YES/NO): NO